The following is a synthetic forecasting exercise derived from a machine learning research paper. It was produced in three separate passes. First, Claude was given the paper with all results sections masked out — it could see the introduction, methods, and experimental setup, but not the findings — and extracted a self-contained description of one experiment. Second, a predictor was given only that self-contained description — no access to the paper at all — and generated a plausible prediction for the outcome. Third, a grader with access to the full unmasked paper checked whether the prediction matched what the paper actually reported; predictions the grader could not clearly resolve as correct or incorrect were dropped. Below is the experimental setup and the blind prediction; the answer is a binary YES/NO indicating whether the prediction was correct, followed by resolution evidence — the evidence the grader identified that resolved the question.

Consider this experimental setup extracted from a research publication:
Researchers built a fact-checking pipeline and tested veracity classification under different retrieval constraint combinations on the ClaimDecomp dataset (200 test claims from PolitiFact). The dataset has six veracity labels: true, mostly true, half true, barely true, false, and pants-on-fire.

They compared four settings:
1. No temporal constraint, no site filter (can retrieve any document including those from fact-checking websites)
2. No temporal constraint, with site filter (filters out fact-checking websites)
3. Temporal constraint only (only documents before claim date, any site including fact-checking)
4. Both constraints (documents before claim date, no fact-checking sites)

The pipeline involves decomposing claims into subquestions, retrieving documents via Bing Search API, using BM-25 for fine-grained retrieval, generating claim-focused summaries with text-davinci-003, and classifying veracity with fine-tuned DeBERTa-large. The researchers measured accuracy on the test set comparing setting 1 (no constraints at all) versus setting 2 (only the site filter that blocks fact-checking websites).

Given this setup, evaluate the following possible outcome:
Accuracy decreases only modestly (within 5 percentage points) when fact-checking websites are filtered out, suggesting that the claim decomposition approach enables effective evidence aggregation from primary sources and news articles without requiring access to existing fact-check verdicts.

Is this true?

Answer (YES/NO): NO